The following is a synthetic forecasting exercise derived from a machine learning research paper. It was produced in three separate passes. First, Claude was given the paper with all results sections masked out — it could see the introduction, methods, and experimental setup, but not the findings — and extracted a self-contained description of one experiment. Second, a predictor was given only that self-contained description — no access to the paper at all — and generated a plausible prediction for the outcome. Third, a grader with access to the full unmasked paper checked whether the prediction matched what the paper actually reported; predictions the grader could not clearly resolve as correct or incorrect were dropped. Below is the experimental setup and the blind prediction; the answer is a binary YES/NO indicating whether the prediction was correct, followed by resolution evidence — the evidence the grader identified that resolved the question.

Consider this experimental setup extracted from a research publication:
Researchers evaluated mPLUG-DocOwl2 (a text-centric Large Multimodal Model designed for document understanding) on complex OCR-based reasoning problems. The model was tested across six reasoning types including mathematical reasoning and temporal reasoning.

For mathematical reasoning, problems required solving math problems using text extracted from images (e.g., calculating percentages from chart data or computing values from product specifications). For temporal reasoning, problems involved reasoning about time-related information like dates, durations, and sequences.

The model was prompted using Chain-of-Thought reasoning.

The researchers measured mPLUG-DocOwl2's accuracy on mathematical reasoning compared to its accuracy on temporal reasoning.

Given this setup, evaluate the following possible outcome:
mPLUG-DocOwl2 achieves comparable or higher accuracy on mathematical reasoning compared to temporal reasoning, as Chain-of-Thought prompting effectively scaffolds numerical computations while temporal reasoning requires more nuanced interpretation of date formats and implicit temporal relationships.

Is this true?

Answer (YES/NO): NO